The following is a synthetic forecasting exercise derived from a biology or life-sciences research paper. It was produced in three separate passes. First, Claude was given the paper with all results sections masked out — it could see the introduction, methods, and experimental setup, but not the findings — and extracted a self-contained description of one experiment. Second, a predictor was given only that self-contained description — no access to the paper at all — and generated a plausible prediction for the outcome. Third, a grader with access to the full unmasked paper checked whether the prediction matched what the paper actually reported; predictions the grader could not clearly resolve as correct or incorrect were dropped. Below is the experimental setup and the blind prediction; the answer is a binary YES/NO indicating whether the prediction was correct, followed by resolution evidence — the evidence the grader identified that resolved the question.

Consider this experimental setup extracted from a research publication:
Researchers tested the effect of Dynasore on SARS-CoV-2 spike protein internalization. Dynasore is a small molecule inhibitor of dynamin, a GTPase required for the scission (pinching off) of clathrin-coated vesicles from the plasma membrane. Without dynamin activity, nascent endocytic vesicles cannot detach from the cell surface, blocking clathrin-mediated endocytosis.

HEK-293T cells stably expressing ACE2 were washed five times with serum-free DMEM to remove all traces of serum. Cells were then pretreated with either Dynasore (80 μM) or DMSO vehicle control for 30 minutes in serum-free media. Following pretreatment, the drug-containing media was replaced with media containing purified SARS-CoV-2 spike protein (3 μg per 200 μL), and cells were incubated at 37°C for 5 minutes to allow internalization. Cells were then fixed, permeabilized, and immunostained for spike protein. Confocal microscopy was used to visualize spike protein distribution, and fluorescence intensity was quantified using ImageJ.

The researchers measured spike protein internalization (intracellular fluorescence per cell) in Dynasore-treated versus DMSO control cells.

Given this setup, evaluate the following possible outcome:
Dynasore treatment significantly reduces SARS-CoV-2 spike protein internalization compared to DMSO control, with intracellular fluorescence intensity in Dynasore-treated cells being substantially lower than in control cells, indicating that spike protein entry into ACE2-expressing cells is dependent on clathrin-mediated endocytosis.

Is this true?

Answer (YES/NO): YES